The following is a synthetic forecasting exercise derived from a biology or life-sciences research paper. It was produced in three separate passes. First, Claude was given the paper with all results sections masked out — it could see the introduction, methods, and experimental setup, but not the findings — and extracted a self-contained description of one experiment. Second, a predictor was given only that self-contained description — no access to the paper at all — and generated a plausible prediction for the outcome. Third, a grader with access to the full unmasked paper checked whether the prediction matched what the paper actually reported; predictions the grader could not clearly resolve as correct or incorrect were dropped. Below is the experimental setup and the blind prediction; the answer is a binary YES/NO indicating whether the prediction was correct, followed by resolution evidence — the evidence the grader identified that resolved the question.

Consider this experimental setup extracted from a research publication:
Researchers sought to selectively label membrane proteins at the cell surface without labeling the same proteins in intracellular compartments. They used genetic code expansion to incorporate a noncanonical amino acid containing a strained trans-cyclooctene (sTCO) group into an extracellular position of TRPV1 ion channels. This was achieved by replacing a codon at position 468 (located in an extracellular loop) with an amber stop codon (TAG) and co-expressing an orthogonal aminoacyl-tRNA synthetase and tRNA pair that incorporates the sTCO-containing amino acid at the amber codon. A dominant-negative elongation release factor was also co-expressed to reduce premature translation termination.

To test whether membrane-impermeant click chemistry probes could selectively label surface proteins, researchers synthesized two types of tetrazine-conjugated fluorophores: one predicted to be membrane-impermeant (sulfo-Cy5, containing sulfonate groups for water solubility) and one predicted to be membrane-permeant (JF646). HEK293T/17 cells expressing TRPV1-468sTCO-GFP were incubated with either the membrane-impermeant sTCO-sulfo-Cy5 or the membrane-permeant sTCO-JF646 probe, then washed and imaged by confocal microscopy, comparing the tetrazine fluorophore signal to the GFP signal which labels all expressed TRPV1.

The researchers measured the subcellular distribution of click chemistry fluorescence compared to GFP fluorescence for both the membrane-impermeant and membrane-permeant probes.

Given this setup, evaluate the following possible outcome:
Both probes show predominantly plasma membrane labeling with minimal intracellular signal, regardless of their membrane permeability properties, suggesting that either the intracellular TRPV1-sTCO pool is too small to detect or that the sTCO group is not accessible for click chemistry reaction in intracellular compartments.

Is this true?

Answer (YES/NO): NO